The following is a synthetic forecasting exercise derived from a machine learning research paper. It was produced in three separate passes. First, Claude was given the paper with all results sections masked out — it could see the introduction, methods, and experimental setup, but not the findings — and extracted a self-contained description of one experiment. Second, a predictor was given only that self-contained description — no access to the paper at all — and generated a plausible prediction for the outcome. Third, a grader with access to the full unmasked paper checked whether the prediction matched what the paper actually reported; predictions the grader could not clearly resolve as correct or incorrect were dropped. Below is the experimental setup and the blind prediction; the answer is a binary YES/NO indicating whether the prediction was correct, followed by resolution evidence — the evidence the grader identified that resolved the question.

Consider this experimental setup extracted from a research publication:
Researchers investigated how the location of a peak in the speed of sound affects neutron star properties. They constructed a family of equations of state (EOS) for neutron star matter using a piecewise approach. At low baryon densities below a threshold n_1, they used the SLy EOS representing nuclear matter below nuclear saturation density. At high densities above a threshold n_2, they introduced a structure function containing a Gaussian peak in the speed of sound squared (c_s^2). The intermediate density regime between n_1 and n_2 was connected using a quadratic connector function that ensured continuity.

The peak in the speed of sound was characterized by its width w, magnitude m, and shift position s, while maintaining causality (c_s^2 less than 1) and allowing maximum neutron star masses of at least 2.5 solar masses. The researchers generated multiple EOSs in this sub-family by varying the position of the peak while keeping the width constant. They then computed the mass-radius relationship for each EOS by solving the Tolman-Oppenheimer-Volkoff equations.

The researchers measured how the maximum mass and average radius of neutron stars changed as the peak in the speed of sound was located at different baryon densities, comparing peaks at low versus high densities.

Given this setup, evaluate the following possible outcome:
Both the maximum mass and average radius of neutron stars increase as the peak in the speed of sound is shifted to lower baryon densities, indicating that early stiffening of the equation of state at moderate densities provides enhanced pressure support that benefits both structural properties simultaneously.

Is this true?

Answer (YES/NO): YES